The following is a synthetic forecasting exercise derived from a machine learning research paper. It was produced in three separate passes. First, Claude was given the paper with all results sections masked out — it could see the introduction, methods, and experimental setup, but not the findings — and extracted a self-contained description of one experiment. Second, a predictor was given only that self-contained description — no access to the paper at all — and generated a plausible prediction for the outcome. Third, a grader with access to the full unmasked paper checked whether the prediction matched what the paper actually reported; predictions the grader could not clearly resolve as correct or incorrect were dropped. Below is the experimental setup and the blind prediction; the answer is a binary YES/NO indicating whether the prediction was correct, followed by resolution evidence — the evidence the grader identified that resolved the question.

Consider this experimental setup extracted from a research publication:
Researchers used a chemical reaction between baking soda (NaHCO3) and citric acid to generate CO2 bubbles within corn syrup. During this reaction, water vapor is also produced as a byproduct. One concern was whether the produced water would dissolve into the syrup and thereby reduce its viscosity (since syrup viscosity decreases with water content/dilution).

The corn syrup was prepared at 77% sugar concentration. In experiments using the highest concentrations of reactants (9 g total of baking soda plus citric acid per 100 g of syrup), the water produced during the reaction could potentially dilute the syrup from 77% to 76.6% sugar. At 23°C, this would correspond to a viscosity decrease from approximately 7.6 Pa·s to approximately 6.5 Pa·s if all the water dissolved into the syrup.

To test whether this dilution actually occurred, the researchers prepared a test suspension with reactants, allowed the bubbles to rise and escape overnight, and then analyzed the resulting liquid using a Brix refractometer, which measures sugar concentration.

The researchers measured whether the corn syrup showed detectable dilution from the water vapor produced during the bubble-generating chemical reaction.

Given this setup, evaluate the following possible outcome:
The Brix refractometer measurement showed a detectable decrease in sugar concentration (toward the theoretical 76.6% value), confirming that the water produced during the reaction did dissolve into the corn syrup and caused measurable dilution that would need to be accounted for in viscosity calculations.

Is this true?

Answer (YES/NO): NO